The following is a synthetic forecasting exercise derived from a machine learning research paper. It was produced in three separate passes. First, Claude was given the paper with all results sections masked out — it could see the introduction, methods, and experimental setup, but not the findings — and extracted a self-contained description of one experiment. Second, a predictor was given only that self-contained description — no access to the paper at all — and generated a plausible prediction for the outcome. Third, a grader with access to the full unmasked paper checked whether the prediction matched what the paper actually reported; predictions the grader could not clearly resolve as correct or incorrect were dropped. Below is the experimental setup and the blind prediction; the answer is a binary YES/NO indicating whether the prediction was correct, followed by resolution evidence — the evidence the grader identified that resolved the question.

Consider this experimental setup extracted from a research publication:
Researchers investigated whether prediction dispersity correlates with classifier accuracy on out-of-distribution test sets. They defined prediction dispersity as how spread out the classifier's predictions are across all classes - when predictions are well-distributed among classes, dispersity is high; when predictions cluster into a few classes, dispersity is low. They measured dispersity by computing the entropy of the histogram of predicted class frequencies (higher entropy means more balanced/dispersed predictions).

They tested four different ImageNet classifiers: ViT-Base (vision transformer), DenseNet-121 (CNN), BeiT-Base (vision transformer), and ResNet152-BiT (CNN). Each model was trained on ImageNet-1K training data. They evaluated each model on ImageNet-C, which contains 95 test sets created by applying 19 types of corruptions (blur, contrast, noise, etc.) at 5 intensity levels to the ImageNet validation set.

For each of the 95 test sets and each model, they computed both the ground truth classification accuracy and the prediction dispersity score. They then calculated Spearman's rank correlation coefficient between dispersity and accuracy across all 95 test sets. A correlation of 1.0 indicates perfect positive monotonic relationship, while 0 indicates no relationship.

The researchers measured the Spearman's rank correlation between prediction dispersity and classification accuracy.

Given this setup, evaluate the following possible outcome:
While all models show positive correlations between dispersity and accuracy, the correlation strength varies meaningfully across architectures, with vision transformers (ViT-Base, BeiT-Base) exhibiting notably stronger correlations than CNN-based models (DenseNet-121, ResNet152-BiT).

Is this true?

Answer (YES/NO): NO